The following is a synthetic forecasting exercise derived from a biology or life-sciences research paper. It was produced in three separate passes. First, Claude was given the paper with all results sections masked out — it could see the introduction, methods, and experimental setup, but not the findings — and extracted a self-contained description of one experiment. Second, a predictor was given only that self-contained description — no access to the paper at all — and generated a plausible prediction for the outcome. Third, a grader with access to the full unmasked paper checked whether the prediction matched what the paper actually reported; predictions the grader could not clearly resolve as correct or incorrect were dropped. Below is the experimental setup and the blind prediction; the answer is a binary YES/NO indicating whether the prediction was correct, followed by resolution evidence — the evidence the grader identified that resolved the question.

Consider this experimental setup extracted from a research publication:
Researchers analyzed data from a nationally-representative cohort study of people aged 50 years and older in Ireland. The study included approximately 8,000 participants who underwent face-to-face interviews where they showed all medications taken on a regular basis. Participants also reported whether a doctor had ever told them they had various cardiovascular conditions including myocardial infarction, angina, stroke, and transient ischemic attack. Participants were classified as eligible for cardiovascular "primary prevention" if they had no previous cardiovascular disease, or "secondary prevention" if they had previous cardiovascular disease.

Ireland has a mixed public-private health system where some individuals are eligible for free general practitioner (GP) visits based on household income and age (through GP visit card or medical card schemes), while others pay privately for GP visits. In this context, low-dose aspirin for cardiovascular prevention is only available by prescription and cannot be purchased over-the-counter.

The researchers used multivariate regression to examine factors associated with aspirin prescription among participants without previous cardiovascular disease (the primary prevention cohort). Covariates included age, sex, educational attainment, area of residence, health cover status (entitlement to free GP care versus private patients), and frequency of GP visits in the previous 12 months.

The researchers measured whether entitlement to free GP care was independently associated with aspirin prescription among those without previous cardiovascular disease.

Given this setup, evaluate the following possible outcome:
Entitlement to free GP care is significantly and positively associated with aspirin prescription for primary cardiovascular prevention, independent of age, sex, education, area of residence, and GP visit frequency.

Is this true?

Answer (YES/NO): YES